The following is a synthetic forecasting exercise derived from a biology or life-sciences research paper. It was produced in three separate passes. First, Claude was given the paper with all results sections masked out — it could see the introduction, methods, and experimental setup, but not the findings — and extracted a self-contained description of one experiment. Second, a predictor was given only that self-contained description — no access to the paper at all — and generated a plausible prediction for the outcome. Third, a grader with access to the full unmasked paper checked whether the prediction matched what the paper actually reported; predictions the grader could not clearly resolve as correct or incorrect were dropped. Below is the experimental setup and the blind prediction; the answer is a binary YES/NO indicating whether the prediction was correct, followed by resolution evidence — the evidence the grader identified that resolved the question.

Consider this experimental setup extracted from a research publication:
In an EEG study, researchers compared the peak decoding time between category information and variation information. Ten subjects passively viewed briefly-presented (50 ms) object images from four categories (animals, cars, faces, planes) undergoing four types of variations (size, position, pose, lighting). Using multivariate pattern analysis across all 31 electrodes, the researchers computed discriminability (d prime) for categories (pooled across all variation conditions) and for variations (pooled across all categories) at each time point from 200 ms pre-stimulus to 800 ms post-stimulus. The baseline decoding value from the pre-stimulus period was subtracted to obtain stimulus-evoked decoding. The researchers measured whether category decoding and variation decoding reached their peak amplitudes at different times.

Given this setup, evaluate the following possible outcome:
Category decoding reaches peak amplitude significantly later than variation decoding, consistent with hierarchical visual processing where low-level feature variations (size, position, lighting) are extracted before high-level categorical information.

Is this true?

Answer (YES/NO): NO